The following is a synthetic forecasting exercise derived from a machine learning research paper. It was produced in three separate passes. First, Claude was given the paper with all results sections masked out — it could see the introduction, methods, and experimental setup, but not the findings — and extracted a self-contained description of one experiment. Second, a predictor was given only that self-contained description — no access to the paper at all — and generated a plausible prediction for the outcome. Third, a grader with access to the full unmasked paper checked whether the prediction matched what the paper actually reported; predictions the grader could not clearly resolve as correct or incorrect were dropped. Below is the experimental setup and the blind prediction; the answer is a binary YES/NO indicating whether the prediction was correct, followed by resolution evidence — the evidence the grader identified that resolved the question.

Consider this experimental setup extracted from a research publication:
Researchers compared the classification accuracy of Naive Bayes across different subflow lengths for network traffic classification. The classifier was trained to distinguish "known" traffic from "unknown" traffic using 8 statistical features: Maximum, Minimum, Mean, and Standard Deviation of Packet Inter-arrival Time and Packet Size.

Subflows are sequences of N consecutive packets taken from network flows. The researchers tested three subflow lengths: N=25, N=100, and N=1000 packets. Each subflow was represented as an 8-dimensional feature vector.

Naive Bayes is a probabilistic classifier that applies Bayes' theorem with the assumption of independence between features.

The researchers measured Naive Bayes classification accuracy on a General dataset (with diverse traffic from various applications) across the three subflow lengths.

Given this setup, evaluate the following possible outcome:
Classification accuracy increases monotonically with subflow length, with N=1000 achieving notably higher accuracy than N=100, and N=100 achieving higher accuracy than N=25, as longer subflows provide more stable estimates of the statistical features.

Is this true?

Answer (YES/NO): NO